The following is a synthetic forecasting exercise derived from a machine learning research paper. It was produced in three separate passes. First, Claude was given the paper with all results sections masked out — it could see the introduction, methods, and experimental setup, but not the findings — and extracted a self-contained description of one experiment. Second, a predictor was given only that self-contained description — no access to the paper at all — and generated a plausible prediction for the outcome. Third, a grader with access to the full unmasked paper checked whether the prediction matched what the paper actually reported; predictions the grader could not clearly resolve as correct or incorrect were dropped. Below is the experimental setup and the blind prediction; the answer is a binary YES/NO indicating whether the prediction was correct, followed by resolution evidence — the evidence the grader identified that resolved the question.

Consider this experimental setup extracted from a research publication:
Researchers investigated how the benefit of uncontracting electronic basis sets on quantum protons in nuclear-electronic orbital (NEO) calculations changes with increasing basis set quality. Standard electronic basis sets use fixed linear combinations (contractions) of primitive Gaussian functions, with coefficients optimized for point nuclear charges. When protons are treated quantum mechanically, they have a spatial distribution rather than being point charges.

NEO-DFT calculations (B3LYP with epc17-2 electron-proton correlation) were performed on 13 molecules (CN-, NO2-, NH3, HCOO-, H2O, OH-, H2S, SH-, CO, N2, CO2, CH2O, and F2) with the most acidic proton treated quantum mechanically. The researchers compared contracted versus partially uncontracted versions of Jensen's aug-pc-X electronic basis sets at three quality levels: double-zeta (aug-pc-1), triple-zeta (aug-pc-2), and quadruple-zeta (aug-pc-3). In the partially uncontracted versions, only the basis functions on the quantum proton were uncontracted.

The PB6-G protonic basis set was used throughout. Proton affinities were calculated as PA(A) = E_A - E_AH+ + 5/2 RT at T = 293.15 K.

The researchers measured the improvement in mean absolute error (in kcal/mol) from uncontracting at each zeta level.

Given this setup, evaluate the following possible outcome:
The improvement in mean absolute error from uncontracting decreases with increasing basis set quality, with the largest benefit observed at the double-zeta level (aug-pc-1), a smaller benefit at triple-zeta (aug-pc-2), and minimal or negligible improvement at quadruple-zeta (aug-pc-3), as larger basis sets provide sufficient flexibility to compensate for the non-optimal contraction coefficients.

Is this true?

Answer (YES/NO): YES